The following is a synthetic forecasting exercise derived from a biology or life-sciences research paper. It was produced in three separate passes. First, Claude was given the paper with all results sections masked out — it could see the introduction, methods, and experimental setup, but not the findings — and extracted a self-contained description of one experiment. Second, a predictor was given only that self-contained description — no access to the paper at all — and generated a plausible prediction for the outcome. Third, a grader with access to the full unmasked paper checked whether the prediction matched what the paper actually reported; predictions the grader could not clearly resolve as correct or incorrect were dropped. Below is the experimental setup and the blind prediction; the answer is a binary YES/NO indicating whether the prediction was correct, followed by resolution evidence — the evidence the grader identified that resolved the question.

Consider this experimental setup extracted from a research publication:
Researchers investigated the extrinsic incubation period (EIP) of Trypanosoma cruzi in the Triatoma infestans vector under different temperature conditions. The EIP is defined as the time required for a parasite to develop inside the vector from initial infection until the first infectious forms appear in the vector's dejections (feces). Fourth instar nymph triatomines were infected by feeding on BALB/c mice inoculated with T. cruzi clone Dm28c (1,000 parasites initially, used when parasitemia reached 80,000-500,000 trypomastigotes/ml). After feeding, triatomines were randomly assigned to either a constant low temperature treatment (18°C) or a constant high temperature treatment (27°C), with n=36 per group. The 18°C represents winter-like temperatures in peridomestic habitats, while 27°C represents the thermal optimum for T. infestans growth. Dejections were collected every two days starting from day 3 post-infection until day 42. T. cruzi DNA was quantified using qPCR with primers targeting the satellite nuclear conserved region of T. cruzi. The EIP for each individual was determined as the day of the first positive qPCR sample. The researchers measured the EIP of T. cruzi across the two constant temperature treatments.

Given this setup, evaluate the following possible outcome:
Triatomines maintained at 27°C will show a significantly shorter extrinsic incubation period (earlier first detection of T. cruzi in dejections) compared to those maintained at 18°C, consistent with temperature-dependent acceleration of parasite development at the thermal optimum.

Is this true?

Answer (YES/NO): YES